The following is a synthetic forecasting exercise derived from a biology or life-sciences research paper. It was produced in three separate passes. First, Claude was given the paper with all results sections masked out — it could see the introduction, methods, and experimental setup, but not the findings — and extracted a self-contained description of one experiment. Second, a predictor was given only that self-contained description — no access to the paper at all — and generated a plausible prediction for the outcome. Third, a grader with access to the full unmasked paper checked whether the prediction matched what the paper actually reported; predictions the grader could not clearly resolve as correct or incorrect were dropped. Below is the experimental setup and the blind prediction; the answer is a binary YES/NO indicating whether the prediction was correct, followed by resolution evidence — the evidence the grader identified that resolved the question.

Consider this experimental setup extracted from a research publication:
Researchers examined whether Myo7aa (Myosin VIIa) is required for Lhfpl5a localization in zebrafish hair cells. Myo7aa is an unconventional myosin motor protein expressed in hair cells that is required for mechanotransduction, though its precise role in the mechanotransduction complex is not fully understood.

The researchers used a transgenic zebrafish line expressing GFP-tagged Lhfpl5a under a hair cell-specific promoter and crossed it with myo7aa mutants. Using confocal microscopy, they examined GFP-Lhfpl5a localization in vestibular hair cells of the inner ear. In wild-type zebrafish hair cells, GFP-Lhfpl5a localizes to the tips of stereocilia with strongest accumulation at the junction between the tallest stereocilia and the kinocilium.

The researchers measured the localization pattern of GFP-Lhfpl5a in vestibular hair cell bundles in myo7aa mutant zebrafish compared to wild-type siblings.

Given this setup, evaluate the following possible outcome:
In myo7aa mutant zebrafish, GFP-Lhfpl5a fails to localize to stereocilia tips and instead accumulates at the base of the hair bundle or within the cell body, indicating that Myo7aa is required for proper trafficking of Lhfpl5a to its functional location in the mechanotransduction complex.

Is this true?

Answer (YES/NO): YES